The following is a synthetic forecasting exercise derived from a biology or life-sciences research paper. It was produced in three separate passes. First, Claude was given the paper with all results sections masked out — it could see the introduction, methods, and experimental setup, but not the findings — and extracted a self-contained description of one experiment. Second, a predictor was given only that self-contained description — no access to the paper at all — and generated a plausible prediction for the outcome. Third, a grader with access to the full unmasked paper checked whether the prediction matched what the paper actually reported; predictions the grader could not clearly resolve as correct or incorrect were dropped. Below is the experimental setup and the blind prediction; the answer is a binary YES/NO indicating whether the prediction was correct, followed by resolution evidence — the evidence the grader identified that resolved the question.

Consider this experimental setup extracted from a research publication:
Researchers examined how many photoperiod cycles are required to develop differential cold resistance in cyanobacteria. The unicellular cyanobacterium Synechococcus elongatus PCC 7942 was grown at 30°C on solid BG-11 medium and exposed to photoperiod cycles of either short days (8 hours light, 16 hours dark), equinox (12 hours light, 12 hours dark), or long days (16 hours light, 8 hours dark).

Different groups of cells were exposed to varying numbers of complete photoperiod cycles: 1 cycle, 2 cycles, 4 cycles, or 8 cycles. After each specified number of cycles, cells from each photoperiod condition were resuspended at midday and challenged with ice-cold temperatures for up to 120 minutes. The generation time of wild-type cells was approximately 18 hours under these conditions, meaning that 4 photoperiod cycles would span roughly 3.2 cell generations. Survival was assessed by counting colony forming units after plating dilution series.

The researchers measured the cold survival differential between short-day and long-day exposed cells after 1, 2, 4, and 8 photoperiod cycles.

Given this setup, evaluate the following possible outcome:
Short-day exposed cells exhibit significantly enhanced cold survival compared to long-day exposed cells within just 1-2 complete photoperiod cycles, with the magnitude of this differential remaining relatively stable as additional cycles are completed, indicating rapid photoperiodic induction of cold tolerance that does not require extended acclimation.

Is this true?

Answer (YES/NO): NO